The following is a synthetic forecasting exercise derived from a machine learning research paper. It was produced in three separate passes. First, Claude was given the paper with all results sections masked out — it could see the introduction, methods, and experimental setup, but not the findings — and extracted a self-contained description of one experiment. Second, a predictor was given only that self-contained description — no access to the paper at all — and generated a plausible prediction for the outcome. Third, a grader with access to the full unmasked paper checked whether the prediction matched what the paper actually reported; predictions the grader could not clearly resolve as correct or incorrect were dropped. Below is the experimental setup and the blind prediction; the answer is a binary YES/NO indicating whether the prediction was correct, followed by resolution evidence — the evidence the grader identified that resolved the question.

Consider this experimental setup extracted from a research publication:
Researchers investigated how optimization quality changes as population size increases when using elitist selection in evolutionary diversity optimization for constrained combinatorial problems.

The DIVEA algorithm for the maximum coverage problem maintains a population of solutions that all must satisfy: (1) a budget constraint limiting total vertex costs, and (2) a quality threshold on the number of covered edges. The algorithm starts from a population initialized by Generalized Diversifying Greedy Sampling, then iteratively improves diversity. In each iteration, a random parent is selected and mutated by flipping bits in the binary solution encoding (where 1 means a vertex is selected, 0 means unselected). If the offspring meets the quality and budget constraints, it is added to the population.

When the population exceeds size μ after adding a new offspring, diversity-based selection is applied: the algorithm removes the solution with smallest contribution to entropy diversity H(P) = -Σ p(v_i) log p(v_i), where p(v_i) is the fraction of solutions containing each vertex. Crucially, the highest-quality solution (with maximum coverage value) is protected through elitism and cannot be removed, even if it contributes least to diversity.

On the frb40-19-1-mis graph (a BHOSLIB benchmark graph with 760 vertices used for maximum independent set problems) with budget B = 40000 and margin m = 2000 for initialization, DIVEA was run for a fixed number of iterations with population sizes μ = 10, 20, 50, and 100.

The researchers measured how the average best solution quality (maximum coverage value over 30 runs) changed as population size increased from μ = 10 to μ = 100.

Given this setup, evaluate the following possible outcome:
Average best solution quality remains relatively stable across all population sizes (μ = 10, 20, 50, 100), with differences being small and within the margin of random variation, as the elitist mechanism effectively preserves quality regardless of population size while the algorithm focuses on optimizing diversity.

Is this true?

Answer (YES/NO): NO